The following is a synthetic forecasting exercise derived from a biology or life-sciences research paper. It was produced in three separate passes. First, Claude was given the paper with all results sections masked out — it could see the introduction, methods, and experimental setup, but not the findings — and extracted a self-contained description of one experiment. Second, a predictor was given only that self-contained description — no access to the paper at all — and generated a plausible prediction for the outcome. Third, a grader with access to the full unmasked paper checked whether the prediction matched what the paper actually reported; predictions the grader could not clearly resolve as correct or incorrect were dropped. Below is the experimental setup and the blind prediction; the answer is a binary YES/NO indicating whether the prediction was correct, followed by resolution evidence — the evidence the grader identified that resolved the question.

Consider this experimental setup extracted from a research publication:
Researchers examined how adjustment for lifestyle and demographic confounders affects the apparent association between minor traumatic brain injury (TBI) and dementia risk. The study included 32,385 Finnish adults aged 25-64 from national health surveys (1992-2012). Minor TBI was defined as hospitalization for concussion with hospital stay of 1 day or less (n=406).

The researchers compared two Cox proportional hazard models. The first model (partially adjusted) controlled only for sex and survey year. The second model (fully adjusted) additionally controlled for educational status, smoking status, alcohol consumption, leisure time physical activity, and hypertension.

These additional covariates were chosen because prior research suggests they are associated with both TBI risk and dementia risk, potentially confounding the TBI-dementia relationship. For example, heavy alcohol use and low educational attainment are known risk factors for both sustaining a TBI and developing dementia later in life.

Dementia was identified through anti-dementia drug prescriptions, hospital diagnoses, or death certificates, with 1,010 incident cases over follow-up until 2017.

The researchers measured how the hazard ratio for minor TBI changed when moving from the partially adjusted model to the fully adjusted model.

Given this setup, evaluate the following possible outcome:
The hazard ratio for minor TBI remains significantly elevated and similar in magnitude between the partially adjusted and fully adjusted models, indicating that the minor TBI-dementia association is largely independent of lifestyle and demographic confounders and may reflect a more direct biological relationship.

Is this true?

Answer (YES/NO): NO